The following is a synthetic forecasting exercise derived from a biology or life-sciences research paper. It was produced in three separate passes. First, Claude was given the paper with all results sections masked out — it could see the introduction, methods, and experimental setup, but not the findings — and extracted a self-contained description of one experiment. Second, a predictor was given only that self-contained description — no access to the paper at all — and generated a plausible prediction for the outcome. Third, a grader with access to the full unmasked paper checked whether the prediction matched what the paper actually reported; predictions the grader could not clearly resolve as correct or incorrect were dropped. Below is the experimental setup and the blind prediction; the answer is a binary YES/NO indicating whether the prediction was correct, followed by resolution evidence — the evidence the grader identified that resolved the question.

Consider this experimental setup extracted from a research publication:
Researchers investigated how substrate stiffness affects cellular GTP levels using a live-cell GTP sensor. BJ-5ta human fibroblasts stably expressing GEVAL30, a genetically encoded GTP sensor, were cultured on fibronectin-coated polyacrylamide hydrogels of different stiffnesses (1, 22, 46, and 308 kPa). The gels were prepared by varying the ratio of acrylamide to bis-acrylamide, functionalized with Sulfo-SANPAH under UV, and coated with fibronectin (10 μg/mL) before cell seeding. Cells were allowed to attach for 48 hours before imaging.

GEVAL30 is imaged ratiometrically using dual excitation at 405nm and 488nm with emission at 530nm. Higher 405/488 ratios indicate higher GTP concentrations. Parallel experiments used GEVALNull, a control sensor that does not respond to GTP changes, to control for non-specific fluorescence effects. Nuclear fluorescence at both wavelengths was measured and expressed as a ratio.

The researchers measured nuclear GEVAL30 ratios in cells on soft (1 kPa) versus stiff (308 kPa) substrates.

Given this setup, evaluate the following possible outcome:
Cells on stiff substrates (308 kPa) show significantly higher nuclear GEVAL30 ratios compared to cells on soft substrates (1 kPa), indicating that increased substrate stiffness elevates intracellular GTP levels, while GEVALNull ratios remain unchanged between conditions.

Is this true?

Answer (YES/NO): NO